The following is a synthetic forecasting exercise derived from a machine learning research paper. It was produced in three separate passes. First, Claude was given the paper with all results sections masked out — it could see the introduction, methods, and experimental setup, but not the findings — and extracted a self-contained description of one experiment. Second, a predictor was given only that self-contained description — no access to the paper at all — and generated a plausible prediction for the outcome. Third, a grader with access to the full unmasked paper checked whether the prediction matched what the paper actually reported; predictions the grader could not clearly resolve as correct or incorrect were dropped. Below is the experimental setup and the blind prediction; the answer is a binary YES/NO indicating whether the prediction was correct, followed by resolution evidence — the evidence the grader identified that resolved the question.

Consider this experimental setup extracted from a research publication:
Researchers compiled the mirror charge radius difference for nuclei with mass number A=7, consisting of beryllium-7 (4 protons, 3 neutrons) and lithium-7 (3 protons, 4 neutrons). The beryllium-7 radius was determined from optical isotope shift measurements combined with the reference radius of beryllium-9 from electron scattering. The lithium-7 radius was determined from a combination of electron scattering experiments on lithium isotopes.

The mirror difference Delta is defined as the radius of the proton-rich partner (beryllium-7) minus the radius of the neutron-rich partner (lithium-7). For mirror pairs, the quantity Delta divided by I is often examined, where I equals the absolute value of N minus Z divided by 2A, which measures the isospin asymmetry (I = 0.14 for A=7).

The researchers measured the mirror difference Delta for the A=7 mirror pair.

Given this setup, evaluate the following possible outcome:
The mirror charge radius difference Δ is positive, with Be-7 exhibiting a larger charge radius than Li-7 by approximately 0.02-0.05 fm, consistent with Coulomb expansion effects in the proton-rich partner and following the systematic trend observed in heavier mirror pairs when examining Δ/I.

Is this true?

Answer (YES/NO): NO